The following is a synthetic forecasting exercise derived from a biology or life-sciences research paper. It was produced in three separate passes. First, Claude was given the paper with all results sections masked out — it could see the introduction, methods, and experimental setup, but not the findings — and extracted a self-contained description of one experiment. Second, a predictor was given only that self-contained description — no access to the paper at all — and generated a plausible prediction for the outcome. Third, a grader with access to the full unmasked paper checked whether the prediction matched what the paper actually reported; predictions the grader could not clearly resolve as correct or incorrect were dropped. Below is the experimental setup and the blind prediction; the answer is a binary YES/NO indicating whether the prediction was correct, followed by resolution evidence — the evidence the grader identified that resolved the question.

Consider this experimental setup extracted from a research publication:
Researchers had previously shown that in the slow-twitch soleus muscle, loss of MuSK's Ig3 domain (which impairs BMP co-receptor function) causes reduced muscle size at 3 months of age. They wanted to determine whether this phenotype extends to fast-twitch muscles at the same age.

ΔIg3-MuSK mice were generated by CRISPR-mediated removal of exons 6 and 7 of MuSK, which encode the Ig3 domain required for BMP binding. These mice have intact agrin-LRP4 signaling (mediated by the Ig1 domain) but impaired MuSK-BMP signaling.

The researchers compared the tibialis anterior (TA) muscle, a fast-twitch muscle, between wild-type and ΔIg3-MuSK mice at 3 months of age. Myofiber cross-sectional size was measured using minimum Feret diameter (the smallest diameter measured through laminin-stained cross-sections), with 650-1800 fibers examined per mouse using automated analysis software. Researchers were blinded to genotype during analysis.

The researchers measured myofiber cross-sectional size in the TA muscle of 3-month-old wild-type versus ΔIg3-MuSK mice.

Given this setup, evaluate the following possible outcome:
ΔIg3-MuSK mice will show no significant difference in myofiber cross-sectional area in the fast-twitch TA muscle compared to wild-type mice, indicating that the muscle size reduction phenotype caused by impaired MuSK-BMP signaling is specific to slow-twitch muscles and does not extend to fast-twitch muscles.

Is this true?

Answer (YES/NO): YES